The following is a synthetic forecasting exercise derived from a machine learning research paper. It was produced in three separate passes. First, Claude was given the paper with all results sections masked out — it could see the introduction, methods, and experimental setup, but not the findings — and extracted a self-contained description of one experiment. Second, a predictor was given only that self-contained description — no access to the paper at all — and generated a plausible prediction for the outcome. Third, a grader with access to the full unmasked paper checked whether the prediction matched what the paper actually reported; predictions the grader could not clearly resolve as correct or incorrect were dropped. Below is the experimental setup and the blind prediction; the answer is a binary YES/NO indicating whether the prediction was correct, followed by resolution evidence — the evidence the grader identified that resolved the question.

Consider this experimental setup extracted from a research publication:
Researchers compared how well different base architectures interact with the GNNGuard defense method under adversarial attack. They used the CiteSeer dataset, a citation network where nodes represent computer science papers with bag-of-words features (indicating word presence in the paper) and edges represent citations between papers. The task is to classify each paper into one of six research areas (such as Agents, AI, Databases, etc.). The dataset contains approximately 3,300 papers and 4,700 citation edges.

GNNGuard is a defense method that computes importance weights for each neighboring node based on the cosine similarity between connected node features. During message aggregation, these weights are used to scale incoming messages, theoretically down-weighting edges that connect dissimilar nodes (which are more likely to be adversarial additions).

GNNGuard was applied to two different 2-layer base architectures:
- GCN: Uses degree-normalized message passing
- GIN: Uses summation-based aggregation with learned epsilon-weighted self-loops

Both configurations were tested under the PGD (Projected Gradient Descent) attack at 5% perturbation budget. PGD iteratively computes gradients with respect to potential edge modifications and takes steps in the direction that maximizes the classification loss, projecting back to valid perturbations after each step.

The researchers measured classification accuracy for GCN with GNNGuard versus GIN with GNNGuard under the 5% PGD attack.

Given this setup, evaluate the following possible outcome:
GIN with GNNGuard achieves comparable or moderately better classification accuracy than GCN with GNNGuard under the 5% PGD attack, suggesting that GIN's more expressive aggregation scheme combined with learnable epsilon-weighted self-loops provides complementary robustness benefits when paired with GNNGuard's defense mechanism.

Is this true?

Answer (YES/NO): NO